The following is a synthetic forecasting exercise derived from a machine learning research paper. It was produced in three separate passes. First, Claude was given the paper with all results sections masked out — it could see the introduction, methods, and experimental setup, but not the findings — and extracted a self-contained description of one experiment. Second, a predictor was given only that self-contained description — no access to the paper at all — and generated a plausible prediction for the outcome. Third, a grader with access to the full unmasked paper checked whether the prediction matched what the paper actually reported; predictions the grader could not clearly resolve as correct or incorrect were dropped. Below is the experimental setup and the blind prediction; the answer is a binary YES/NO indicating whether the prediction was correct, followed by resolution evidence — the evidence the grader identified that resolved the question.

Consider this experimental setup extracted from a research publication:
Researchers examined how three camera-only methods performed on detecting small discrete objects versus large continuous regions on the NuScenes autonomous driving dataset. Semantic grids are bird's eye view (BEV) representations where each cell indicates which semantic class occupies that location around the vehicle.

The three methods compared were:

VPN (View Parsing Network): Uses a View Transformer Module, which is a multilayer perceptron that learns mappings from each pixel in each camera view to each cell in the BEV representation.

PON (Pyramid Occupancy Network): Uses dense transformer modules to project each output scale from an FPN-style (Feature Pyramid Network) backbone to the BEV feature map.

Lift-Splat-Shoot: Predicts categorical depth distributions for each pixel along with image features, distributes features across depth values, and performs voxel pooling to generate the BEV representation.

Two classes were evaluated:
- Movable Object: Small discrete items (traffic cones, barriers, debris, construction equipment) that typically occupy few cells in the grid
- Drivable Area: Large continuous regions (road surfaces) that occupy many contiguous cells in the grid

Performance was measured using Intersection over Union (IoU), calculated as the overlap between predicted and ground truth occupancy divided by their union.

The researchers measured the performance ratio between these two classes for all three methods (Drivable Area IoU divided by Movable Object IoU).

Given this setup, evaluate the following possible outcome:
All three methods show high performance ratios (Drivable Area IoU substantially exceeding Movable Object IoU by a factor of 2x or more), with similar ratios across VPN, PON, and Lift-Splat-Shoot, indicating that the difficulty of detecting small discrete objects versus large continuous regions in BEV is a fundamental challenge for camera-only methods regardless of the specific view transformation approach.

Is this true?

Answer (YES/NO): NO